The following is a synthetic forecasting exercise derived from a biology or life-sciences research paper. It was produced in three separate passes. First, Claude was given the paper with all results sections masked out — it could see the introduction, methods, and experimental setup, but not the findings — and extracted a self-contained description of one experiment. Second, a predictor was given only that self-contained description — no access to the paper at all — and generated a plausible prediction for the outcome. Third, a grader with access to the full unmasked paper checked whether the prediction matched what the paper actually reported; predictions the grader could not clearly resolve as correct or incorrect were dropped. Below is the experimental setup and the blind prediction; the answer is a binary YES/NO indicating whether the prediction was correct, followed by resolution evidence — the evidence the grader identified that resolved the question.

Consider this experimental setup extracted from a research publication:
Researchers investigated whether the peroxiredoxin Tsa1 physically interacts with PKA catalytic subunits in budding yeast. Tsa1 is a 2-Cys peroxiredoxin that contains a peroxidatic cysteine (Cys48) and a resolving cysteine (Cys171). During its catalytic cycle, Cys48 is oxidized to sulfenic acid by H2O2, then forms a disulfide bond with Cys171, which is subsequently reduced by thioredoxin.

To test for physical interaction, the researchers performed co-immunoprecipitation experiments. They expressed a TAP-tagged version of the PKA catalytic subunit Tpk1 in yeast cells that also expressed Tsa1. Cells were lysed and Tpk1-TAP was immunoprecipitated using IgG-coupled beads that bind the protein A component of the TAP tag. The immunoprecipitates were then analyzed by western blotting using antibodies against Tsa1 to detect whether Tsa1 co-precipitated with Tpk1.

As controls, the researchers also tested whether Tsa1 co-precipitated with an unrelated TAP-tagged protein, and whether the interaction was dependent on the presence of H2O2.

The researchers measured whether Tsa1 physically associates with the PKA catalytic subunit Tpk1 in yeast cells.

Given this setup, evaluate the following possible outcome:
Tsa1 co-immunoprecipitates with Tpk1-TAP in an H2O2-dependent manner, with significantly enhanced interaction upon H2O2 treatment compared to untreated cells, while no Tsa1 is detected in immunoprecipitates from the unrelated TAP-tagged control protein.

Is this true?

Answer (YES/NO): YES